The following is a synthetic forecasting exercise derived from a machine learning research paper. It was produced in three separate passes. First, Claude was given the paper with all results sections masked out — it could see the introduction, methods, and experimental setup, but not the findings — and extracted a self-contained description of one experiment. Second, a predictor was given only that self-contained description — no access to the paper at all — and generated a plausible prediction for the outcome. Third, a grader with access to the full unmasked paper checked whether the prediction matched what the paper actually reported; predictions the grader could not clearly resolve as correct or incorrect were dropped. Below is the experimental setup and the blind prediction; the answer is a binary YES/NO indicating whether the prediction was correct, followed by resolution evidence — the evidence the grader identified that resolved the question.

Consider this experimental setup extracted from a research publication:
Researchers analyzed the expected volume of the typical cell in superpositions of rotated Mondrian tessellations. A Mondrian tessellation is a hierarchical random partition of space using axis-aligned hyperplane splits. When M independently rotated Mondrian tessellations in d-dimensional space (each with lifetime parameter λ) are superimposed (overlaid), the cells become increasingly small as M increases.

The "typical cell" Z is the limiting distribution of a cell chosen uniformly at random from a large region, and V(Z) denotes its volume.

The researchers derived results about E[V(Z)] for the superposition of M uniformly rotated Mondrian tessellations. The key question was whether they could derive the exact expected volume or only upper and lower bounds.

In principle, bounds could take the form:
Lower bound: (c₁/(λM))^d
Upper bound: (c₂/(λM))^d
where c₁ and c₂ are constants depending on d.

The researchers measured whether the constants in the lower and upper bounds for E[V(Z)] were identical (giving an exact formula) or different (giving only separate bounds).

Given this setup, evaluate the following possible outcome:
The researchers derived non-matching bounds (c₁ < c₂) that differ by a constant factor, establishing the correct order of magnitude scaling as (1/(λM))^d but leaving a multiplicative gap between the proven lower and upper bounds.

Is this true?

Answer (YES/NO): YES